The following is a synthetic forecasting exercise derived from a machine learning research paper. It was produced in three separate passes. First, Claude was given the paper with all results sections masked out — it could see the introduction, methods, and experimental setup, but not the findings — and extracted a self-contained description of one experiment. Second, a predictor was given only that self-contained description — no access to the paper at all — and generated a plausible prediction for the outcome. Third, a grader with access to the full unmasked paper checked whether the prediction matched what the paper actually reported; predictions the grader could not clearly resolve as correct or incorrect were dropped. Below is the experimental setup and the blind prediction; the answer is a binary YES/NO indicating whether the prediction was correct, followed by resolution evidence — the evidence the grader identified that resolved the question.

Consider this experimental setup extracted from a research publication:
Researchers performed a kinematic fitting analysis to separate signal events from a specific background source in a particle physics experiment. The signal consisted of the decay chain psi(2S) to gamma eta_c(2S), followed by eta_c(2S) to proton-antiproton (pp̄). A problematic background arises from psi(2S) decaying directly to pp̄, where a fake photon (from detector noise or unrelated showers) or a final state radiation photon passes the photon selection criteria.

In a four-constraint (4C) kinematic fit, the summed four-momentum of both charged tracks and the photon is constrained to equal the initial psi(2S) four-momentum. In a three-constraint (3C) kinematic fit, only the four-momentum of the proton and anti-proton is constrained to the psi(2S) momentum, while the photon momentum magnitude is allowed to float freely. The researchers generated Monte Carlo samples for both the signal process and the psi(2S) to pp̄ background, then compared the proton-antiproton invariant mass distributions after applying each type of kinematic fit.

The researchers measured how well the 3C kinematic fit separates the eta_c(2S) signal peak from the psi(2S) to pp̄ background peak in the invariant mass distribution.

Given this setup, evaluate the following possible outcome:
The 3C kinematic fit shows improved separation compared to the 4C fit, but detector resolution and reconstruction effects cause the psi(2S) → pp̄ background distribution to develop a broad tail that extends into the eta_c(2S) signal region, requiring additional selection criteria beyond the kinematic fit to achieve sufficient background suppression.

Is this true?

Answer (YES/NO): NO